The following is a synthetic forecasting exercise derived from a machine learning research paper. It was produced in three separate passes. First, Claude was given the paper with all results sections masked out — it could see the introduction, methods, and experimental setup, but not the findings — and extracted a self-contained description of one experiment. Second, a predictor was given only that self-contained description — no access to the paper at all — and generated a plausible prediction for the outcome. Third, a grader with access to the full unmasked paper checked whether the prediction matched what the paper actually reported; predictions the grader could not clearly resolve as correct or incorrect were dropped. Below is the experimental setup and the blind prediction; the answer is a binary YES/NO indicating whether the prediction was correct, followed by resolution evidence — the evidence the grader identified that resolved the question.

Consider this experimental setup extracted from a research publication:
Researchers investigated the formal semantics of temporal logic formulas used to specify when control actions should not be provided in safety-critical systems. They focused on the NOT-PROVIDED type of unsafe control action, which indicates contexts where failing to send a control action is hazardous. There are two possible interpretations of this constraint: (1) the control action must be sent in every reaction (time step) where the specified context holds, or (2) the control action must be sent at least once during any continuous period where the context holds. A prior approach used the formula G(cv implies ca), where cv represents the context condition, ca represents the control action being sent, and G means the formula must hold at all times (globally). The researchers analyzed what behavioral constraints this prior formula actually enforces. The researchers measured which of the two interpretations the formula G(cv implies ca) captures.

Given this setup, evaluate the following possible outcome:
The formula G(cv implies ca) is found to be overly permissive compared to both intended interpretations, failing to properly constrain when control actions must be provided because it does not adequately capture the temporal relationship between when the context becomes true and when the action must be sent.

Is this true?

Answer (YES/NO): NO